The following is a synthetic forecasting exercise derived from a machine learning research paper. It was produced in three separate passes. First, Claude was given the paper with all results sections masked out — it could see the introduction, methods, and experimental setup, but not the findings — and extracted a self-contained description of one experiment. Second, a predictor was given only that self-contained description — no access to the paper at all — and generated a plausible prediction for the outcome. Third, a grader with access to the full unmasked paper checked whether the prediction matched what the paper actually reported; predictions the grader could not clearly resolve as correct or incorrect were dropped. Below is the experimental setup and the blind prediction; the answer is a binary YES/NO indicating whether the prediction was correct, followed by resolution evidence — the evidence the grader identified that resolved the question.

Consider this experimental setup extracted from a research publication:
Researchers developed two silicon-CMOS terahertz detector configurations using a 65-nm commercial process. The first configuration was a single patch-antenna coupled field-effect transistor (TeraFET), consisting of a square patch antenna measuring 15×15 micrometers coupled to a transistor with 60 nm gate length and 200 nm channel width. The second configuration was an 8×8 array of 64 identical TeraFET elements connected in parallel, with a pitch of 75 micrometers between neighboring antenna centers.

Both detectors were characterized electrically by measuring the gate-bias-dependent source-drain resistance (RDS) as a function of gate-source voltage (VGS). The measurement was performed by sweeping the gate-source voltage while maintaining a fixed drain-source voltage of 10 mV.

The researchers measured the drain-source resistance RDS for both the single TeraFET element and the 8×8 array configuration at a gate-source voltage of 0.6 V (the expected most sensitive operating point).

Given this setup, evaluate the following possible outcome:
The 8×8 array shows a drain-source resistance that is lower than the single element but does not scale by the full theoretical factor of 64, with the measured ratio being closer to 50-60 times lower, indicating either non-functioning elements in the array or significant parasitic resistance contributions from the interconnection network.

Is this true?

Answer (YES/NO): YES